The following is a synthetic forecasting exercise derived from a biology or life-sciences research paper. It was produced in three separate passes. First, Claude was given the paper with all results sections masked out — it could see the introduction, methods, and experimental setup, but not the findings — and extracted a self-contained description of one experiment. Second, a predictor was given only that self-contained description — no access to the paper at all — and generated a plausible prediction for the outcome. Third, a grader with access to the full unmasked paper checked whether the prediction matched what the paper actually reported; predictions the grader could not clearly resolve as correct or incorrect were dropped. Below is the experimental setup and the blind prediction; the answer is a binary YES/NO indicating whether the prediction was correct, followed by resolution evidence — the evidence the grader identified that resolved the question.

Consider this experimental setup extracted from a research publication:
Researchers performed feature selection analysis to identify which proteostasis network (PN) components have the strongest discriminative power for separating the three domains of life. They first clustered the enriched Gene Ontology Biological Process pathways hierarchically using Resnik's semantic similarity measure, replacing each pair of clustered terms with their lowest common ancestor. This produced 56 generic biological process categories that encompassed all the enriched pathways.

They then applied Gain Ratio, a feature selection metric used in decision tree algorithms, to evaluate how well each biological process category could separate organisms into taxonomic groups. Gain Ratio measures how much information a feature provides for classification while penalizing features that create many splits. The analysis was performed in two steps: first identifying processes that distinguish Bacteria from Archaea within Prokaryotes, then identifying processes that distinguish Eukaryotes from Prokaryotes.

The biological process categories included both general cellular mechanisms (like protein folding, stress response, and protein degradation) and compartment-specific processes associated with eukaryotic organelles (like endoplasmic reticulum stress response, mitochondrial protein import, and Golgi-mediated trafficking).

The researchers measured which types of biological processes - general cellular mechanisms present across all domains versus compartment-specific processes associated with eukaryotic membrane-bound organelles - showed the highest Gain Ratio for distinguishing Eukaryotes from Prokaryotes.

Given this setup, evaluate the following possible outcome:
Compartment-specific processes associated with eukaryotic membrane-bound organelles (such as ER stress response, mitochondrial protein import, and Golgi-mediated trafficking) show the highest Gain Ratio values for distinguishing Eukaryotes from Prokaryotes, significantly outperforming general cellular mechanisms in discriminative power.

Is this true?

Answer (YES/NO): YES